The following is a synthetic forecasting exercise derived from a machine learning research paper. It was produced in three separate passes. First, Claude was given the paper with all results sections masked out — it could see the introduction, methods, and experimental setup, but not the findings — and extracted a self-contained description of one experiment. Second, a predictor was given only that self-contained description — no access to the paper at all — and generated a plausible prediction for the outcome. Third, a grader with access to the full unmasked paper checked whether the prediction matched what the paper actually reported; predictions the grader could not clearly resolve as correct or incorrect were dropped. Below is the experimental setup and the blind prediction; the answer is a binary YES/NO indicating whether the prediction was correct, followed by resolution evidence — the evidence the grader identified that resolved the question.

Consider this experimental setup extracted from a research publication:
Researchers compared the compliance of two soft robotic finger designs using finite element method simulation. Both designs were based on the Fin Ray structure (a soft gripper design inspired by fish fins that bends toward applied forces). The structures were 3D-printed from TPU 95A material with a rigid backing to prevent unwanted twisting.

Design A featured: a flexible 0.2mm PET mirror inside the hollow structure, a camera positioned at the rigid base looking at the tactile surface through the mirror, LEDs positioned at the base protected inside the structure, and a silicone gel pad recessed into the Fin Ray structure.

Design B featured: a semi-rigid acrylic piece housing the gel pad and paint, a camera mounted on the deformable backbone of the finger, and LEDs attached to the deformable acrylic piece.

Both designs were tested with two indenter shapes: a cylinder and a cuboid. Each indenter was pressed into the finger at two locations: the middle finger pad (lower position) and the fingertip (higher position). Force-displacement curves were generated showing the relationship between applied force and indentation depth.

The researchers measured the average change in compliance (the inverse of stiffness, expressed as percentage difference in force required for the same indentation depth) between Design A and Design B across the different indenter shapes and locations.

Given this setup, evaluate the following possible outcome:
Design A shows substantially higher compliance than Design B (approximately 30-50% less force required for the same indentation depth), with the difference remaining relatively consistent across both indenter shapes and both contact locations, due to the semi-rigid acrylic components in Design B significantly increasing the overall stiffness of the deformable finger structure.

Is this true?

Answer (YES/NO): NO